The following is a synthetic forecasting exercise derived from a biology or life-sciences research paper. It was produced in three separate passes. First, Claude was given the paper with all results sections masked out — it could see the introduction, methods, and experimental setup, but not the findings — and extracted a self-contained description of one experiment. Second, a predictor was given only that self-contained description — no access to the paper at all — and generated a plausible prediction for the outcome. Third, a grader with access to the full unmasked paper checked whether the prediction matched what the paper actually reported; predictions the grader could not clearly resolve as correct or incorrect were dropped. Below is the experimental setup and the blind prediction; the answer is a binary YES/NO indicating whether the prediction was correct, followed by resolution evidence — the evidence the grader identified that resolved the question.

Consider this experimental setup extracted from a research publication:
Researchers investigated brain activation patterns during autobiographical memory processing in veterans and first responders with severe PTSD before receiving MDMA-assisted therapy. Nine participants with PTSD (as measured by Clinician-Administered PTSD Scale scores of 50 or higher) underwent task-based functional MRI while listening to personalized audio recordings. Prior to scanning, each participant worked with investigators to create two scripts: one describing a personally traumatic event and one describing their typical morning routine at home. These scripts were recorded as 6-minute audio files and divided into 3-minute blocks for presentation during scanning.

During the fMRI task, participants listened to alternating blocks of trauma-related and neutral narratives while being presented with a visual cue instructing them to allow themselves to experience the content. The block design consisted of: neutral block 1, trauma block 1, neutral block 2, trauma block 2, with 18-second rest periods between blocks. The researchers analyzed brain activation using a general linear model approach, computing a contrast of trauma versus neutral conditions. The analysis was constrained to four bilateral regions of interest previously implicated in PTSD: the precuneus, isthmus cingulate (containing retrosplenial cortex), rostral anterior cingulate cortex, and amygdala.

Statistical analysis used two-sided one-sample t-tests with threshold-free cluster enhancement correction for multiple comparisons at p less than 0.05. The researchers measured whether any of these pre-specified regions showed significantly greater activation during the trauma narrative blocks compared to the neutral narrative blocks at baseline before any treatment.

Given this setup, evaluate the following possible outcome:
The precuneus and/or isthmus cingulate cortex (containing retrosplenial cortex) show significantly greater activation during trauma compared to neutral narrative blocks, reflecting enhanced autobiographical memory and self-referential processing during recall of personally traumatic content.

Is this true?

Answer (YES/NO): YES